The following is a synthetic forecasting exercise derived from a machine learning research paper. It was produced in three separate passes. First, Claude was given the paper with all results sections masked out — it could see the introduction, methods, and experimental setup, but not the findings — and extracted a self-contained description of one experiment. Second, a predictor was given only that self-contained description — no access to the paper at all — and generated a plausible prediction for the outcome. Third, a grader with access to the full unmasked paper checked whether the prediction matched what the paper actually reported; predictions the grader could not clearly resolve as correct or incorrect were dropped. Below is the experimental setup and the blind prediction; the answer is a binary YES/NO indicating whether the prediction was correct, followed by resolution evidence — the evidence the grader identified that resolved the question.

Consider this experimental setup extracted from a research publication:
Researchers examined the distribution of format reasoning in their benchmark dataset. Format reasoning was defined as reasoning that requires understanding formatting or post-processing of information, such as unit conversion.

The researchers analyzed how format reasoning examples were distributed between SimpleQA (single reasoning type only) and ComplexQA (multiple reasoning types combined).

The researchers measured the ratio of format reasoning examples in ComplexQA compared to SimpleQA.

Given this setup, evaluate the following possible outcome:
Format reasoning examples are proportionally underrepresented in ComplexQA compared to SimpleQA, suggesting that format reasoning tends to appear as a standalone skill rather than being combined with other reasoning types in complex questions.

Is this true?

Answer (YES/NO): NO